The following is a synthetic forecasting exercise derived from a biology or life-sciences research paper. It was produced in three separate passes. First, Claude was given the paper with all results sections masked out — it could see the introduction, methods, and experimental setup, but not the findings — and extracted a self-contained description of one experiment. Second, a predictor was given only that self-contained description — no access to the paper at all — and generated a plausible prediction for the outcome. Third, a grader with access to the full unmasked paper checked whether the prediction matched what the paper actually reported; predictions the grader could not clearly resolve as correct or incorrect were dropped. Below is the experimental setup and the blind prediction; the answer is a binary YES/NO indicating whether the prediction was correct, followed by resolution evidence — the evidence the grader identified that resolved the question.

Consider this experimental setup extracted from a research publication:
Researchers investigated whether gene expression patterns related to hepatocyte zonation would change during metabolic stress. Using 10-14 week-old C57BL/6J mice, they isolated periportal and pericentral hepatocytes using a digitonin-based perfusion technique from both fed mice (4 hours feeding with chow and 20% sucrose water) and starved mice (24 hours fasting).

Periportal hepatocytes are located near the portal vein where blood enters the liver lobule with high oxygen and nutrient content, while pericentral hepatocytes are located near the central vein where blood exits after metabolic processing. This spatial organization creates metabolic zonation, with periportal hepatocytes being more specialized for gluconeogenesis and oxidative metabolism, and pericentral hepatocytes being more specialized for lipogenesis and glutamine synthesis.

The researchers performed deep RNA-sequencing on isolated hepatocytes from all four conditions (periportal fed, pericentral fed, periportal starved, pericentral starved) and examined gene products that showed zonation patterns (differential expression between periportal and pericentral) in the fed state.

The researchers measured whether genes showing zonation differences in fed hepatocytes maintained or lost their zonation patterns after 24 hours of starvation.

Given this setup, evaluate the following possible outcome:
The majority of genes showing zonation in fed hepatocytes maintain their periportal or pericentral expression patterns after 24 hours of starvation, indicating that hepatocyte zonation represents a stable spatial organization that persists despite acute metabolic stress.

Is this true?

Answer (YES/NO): YES